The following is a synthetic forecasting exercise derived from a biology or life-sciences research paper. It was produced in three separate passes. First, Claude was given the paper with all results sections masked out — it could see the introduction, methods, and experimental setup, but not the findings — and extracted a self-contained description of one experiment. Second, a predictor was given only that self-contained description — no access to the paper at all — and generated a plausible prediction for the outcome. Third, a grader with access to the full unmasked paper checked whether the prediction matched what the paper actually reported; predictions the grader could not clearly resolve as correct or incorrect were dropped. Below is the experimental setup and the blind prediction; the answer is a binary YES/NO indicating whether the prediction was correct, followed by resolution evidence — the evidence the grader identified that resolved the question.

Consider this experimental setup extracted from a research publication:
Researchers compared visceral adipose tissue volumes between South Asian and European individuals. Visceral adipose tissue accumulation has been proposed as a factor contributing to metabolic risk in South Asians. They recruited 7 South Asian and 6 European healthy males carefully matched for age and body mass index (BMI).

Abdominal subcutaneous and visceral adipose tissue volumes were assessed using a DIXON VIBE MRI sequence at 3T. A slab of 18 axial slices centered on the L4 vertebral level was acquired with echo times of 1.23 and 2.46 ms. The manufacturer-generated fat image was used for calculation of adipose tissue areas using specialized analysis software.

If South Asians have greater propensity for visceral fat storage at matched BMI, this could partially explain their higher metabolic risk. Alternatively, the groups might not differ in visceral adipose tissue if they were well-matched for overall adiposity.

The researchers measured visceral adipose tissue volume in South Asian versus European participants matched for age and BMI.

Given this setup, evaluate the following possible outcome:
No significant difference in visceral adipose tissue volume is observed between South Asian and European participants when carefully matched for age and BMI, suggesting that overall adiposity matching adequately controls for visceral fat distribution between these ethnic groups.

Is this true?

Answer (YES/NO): YES